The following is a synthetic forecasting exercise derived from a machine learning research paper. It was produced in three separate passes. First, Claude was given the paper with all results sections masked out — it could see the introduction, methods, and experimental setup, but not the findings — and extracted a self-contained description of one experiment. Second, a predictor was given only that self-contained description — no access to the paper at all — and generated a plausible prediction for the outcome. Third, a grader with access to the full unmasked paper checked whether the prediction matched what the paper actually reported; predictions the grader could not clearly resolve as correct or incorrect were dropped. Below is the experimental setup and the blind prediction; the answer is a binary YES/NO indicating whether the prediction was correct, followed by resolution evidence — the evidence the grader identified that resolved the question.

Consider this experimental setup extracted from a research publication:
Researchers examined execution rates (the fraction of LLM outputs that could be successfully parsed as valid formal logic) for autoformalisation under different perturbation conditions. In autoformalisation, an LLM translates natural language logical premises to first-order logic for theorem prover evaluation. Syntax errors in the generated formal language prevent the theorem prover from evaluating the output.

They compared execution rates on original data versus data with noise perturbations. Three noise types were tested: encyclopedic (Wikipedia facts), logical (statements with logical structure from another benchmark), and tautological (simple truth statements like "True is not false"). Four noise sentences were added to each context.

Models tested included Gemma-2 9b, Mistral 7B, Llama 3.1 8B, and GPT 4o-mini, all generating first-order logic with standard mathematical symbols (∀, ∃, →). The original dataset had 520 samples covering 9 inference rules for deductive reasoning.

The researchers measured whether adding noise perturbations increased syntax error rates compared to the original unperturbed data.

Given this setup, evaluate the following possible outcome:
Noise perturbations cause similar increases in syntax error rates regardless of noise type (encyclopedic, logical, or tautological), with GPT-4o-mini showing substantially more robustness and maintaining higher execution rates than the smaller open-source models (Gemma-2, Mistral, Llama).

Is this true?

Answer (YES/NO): NO